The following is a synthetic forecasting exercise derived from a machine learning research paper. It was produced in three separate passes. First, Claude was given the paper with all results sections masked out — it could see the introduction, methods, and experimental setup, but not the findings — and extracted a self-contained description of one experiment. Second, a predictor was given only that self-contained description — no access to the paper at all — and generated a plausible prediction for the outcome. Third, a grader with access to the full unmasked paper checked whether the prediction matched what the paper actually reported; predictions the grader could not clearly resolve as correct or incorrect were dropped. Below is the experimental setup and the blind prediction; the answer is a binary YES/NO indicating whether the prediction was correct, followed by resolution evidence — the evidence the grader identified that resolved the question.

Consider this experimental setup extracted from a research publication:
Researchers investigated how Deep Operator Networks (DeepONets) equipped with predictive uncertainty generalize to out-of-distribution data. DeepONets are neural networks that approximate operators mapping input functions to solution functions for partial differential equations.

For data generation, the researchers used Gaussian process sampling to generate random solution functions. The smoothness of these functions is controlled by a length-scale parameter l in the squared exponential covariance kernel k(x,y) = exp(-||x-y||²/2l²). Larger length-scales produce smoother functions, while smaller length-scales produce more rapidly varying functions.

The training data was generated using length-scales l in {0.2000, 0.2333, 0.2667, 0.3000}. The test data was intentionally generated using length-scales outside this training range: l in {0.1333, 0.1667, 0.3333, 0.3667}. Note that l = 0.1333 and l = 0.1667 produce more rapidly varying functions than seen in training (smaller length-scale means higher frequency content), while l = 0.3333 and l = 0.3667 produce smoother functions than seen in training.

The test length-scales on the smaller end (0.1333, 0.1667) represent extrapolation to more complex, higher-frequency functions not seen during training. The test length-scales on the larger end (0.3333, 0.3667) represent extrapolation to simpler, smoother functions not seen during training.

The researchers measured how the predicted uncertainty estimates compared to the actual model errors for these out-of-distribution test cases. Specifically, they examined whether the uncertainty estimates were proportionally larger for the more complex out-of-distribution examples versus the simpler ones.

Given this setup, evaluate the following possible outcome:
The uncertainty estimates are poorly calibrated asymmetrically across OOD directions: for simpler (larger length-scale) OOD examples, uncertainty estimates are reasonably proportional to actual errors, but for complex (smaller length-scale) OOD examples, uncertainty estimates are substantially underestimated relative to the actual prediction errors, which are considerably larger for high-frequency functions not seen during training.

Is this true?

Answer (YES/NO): NO